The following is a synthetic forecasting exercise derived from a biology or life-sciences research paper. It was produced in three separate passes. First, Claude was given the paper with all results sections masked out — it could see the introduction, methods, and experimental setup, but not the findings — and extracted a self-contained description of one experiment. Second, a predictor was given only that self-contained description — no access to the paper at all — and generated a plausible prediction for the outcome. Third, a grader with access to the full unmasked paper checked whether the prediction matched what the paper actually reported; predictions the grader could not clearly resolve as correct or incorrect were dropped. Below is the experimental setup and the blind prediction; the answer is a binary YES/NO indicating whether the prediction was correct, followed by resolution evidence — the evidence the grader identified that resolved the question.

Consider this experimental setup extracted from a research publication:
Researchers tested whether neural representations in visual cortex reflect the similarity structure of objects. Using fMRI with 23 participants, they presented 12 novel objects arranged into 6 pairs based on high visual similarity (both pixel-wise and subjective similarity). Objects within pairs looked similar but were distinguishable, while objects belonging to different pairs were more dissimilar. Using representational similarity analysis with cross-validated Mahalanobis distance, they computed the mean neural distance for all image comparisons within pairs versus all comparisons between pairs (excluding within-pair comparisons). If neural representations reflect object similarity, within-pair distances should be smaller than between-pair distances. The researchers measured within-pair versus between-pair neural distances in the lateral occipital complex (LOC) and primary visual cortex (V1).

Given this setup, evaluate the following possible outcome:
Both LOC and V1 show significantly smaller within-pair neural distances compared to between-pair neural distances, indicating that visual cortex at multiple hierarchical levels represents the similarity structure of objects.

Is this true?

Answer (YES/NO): YES